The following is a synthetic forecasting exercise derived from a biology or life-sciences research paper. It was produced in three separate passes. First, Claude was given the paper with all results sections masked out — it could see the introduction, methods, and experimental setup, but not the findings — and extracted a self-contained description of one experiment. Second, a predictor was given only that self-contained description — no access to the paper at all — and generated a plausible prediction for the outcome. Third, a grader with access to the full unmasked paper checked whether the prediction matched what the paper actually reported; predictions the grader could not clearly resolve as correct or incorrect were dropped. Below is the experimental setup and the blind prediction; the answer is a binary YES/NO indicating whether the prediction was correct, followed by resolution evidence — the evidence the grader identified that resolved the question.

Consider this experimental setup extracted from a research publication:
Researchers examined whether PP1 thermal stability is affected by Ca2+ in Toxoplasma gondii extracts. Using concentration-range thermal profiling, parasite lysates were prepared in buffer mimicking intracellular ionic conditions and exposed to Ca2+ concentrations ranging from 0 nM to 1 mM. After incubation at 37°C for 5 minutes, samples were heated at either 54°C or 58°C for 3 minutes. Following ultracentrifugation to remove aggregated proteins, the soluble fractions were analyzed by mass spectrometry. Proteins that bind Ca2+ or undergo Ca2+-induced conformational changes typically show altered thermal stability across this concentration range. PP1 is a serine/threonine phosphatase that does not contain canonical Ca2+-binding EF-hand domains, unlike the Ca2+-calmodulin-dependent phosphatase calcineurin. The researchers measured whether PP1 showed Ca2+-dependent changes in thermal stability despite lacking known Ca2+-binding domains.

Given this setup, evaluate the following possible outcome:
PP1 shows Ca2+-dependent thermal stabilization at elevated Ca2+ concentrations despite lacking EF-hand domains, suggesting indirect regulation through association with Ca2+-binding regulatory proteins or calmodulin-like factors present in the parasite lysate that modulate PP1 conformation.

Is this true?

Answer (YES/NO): YES